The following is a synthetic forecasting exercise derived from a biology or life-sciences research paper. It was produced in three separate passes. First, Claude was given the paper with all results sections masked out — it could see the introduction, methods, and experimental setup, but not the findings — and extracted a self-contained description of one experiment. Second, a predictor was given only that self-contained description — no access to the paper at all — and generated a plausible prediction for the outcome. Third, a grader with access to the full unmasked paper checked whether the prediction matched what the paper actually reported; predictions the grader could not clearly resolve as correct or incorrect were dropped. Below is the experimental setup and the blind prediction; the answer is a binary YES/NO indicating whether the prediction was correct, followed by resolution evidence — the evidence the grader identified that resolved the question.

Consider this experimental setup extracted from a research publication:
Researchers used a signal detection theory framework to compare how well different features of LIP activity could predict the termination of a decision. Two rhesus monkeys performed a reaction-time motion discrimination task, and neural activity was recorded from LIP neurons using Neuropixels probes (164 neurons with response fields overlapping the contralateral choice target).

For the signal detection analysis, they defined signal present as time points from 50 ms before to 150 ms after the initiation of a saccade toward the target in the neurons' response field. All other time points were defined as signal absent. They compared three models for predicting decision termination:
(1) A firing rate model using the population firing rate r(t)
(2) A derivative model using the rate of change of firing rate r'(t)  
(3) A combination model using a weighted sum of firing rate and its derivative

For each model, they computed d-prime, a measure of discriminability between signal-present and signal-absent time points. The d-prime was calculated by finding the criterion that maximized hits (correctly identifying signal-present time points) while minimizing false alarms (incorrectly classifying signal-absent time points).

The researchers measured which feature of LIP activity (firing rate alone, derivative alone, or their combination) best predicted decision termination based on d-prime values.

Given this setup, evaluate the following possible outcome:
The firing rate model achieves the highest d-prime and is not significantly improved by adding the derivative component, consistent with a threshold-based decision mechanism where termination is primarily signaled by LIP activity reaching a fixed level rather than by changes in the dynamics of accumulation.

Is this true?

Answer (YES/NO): NO